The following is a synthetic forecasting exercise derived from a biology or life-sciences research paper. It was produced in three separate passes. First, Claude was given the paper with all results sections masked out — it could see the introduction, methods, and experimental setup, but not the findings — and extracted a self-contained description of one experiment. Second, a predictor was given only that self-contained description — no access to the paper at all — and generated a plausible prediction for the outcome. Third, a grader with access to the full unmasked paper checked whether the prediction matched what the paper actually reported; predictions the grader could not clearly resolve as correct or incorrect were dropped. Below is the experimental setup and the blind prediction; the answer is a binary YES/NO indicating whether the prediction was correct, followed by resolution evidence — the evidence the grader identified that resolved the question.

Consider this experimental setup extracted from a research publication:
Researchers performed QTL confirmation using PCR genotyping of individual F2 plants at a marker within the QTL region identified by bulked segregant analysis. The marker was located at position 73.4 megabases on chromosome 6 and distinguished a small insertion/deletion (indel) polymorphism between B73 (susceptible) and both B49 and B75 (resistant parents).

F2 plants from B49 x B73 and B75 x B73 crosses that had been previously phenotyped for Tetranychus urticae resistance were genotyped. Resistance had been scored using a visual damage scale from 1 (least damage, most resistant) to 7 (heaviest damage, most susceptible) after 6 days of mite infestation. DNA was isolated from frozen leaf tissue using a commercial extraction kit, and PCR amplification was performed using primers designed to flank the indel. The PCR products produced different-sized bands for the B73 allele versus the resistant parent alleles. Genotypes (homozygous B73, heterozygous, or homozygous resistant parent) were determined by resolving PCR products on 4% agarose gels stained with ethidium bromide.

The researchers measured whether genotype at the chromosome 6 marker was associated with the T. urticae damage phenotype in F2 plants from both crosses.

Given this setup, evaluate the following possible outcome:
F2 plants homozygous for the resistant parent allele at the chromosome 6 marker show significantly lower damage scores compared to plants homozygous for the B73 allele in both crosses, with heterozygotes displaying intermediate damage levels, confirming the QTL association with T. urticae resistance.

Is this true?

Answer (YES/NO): NO